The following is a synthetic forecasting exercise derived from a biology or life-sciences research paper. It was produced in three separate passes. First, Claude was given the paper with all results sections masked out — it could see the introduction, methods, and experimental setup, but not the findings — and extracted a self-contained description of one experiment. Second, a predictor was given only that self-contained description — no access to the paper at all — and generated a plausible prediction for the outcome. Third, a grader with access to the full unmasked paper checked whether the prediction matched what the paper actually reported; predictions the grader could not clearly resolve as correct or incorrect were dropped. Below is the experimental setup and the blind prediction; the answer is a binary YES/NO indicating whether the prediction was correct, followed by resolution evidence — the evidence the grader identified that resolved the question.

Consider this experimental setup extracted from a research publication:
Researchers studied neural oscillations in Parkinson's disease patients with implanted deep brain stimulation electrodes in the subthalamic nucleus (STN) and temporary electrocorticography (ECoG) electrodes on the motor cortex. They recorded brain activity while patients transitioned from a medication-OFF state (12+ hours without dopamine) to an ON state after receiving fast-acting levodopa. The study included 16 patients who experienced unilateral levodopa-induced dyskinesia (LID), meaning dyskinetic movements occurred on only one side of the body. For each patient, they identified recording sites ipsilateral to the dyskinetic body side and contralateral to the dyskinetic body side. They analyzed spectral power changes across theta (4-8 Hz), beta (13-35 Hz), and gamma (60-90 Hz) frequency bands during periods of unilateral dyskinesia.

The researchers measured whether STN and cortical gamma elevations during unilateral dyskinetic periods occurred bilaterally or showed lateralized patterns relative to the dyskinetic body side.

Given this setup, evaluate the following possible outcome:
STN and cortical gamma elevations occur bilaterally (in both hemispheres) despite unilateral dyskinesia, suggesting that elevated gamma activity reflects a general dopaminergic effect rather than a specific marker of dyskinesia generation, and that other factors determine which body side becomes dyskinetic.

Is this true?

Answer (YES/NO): NO